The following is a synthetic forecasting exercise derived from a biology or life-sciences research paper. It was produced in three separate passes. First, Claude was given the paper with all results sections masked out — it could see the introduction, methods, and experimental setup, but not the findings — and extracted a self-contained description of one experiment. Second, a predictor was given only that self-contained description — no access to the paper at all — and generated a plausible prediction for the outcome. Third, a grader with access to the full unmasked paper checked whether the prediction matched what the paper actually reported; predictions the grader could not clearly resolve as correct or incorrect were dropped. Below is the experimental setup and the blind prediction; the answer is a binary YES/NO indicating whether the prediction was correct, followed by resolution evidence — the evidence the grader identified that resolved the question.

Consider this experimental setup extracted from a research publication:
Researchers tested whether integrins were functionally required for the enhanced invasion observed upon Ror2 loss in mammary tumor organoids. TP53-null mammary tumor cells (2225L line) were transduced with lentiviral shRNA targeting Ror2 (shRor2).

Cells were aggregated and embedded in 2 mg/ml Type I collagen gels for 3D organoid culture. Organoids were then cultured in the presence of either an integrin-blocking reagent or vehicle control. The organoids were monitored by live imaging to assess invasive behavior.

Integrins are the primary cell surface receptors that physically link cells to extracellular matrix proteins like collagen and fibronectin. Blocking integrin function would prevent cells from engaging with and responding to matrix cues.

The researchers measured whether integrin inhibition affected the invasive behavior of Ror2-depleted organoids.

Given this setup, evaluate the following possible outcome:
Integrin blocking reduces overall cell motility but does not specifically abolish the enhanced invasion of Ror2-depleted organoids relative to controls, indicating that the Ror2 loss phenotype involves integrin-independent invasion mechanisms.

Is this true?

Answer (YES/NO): NO